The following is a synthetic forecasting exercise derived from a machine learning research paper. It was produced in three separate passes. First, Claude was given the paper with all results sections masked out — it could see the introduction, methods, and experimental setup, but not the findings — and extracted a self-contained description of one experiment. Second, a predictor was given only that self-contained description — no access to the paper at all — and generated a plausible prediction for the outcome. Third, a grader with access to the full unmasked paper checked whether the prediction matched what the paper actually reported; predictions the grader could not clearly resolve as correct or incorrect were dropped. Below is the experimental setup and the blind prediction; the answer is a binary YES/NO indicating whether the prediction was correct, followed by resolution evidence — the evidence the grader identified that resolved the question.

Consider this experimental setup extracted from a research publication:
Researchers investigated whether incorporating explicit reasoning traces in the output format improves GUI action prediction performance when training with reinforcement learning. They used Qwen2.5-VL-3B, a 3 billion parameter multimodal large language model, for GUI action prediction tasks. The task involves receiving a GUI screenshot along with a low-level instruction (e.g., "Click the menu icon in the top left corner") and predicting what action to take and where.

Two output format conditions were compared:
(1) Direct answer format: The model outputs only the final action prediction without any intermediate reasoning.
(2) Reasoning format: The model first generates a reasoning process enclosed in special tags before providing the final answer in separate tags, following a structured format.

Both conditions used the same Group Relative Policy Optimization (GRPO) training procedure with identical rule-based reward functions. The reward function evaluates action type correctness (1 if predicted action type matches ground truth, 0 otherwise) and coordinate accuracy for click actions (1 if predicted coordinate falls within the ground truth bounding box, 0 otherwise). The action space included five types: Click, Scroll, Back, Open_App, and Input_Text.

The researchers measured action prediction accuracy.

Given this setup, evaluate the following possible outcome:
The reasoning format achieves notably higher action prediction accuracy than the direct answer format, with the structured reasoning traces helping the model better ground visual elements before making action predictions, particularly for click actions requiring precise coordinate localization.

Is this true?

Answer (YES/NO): NO